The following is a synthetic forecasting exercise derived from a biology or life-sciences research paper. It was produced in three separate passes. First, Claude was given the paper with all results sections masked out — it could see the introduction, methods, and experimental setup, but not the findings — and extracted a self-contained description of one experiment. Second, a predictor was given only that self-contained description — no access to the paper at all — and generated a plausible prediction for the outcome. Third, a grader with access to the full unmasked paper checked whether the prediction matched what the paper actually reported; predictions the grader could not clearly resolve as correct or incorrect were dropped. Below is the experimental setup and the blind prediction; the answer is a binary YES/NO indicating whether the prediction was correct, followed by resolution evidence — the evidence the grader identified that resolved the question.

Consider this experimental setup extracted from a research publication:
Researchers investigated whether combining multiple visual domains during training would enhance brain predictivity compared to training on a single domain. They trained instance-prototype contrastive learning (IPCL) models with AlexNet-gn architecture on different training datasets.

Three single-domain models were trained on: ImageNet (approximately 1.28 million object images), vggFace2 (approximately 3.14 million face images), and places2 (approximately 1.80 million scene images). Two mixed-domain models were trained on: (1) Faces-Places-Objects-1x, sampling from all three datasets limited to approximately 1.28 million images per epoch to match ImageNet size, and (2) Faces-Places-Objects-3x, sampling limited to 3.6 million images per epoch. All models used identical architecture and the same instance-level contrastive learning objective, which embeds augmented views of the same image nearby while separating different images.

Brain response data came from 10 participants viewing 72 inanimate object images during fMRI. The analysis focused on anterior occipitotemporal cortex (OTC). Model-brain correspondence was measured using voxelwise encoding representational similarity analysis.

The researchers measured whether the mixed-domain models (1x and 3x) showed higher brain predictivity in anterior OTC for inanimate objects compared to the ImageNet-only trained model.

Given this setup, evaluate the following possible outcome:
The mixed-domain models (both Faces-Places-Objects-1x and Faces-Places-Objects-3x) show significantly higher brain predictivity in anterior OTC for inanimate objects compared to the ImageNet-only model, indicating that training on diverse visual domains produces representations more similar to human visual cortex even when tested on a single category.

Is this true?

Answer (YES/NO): NO